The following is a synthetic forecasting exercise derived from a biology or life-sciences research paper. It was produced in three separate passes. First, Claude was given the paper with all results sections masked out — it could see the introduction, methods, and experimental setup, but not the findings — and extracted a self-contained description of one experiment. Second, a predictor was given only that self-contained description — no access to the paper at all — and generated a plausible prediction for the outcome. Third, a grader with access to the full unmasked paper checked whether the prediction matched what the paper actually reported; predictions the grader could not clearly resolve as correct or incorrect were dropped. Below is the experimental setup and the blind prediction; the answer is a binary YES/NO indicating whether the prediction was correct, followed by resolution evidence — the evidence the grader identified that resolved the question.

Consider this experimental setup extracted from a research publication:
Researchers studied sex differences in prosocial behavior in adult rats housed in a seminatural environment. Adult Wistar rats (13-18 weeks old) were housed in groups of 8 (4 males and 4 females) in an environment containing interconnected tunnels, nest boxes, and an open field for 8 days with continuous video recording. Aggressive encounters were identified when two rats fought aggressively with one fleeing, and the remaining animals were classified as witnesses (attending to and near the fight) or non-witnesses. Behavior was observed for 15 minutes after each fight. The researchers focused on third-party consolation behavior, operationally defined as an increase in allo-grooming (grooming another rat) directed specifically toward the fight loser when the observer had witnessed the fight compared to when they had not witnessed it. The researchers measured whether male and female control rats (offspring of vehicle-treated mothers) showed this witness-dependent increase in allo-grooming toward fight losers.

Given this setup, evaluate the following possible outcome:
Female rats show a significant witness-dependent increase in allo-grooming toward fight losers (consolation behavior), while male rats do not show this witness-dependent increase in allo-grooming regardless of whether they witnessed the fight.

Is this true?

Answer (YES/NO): NO